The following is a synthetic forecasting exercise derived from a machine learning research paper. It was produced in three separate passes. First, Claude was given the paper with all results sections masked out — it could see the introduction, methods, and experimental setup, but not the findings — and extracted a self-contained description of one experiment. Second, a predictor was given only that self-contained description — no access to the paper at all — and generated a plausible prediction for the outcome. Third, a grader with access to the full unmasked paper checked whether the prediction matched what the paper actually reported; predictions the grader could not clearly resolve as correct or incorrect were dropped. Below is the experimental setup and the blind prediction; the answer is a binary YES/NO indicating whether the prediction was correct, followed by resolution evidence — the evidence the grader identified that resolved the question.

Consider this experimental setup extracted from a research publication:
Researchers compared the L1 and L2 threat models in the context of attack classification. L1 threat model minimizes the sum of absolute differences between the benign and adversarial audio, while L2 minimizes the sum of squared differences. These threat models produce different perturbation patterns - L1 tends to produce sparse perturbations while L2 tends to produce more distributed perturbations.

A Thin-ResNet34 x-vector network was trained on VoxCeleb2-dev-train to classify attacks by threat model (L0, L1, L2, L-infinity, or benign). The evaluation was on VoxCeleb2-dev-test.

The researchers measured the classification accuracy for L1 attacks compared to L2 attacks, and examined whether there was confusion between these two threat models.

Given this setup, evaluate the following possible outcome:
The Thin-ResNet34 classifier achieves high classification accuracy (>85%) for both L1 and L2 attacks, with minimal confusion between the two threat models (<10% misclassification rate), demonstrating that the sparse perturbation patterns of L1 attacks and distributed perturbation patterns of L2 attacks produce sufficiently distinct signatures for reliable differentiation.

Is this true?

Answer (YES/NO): NO